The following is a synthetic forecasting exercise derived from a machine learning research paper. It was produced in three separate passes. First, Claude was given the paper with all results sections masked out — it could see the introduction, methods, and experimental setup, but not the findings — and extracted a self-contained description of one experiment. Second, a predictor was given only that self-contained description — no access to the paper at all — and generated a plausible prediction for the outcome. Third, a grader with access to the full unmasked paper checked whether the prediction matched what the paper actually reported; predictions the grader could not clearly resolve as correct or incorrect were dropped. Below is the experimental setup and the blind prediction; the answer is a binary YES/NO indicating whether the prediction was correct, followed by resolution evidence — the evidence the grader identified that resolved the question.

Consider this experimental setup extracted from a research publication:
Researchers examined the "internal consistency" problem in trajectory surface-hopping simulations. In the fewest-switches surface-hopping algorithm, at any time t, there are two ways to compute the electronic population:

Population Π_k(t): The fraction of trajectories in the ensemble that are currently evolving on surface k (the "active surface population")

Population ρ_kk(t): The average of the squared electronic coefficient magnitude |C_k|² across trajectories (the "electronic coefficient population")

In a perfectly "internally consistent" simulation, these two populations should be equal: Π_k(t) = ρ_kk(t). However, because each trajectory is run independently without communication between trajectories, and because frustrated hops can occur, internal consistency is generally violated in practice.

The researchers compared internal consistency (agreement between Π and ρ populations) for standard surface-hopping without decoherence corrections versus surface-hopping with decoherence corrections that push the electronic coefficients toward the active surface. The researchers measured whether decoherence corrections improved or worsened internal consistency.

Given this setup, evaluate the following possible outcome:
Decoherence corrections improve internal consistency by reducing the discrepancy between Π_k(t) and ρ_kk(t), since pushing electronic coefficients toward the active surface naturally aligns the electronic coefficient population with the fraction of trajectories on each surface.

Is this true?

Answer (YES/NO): YES